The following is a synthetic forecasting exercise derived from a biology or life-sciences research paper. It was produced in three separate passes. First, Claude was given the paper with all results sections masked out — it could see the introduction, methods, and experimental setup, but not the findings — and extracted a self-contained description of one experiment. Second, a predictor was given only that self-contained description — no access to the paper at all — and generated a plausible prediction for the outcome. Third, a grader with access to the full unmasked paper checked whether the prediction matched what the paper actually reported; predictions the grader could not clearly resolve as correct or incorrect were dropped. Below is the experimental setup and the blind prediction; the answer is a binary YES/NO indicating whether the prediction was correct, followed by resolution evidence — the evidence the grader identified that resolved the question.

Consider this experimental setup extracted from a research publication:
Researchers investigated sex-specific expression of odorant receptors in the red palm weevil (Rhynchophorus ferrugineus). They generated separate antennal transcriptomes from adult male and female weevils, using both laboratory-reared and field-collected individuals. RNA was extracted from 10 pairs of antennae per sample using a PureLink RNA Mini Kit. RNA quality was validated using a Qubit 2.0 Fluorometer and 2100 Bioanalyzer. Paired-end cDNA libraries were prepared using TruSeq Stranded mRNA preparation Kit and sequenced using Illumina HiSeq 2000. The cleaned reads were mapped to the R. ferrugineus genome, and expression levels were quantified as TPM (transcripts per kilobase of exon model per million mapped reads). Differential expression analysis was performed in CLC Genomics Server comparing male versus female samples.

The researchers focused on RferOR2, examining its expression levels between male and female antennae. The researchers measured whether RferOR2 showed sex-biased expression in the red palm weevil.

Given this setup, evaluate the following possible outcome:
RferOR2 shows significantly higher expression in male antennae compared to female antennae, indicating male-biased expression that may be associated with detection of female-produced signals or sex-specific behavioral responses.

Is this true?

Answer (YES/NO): NO